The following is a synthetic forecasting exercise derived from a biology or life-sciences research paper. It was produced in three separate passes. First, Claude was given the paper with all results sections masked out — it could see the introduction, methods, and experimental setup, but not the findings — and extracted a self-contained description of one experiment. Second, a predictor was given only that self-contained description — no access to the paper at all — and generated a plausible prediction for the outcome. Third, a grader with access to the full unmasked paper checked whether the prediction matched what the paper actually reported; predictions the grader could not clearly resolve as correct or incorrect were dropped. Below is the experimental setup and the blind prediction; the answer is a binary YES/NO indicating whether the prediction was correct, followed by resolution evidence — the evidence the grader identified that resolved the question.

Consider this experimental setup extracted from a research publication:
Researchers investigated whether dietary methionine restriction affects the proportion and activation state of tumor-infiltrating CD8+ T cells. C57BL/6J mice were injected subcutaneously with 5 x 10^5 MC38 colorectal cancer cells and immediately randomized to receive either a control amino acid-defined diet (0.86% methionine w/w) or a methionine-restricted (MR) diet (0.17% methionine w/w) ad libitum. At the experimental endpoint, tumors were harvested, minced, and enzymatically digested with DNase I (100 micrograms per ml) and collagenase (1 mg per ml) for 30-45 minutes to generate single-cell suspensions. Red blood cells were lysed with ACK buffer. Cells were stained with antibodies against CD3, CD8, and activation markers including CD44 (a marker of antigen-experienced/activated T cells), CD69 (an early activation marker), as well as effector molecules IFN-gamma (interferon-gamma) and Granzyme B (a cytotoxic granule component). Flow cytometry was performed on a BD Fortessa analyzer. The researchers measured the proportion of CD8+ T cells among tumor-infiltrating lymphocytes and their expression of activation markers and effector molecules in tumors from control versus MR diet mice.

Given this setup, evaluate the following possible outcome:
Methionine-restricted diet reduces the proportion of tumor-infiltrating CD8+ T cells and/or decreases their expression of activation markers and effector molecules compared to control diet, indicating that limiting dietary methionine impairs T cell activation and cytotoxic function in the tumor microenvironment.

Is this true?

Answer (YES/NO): NO